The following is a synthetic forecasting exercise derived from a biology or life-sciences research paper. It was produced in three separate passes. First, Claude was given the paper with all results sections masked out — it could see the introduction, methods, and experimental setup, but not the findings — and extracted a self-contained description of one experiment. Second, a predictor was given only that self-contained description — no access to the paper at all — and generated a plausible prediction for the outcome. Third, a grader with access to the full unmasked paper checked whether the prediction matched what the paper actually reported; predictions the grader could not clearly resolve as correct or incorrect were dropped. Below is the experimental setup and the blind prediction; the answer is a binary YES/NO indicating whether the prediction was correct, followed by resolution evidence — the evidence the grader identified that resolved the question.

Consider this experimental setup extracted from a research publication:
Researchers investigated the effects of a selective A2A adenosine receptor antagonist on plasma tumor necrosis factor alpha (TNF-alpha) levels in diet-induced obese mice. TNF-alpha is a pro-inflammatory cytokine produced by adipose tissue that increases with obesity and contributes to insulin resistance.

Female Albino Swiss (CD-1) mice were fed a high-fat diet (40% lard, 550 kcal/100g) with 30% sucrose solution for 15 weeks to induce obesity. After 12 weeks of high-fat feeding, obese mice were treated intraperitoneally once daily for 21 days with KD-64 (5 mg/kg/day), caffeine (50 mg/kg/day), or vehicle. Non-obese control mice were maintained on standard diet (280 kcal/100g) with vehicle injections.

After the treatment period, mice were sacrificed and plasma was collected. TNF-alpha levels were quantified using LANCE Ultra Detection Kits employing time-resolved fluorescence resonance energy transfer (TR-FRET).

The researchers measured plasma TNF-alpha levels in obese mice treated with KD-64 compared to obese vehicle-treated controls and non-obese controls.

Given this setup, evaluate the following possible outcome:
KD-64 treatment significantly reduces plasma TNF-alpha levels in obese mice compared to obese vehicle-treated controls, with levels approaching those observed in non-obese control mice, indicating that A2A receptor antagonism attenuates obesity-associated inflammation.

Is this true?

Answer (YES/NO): YES